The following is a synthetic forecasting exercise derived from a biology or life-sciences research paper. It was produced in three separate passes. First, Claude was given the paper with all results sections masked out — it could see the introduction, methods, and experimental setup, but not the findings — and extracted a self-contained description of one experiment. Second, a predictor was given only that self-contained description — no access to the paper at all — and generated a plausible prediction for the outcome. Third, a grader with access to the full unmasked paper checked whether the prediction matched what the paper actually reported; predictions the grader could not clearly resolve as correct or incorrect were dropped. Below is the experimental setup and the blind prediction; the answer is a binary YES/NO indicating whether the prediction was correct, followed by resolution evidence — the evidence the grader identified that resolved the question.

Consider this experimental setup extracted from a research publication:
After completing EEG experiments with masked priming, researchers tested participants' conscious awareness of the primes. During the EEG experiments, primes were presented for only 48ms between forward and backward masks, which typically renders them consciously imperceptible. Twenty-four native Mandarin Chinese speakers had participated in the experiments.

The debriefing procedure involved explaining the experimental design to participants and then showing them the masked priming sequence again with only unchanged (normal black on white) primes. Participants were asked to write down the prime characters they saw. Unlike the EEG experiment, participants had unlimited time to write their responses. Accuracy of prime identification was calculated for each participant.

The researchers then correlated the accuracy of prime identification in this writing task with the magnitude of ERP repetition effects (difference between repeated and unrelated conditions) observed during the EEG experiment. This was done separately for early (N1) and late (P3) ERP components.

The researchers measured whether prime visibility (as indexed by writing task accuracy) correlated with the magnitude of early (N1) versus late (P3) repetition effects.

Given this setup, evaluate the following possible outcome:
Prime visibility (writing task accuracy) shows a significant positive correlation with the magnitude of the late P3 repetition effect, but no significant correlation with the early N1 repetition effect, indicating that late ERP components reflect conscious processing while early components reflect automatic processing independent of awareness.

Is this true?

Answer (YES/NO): NO